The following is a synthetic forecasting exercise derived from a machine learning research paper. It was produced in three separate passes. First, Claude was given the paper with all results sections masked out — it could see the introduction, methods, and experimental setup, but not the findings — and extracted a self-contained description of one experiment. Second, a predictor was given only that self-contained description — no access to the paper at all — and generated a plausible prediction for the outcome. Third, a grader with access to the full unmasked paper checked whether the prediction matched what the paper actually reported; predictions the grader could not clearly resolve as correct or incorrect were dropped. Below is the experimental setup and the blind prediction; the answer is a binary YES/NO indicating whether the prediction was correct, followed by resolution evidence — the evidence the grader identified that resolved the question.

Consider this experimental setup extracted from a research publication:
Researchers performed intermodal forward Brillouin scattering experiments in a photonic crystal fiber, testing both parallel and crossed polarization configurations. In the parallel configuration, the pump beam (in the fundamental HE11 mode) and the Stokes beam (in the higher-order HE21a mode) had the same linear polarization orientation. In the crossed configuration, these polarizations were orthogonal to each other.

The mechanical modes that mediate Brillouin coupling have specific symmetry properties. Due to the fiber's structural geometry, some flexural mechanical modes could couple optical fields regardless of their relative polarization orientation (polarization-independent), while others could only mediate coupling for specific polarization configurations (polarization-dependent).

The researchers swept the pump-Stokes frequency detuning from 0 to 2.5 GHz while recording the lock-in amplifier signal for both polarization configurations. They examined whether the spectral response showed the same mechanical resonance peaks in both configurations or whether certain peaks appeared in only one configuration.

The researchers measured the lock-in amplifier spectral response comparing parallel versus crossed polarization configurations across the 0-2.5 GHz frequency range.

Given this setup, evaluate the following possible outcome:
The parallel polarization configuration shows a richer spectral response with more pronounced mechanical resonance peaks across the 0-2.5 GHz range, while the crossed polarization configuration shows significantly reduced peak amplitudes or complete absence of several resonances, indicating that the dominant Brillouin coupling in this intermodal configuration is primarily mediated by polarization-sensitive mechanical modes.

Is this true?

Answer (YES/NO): NO